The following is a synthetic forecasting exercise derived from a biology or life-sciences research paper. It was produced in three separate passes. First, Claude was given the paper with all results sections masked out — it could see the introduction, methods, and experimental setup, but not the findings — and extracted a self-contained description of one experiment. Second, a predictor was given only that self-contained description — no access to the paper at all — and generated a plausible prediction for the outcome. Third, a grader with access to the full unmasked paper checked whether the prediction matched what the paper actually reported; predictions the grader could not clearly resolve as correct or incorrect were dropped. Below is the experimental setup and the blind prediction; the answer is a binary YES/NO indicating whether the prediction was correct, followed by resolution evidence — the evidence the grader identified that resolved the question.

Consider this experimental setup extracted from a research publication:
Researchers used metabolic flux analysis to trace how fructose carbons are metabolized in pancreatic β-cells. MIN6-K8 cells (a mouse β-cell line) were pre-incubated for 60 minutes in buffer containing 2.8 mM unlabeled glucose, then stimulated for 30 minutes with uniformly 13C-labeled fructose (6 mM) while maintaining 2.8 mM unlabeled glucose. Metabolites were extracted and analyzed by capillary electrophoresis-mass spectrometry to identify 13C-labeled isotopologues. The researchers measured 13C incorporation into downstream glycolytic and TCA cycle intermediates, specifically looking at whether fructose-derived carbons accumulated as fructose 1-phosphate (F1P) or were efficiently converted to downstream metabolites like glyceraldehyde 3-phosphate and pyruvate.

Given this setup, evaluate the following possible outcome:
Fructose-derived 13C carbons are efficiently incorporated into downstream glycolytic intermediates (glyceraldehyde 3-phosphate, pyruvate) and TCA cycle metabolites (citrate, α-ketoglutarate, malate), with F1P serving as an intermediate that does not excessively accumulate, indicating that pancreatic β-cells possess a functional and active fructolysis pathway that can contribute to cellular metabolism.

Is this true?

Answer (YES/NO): NO